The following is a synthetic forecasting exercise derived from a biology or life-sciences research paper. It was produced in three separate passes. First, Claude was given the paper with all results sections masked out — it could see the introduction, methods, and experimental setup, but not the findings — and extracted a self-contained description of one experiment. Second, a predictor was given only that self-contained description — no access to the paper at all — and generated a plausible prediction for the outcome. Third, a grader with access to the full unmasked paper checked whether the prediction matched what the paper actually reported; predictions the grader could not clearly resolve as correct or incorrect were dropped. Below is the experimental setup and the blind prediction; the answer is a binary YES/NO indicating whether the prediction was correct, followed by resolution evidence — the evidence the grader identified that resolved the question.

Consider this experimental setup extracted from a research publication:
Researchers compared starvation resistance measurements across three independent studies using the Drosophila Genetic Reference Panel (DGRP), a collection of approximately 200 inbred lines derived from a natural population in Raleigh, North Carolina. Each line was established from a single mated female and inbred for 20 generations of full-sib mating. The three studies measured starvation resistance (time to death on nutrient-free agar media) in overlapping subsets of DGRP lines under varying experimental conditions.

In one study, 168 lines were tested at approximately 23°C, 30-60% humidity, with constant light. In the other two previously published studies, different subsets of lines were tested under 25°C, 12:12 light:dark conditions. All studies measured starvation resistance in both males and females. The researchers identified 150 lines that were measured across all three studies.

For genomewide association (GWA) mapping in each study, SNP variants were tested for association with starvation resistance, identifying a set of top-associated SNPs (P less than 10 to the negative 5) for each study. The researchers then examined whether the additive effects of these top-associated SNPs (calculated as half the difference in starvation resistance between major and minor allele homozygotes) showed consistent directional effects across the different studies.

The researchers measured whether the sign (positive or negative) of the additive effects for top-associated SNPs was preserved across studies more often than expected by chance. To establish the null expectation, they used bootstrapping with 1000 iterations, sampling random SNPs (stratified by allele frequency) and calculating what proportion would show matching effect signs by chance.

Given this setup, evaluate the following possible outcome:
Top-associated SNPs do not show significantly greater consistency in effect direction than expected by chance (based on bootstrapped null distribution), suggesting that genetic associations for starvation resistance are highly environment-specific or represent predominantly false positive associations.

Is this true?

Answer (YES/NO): NO